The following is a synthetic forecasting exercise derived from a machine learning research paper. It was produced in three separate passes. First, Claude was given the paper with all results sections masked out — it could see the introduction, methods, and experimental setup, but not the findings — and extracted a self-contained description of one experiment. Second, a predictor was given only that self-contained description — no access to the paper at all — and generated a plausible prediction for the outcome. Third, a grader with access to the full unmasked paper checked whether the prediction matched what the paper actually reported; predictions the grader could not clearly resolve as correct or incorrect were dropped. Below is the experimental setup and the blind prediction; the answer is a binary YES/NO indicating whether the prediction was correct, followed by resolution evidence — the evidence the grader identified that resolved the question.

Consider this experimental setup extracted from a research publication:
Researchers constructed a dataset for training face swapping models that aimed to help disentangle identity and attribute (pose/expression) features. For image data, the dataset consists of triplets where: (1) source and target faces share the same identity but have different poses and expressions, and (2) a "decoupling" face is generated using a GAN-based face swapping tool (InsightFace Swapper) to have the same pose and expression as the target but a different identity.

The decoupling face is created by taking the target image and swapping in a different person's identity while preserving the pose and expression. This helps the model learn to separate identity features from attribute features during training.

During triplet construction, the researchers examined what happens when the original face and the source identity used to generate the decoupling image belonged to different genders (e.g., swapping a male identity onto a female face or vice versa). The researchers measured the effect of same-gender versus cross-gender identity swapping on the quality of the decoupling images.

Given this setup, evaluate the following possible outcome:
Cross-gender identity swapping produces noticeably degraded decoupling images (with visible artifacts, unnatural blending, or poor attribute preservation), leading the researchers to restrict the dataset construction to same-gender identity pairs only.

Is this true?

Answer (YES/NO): YES